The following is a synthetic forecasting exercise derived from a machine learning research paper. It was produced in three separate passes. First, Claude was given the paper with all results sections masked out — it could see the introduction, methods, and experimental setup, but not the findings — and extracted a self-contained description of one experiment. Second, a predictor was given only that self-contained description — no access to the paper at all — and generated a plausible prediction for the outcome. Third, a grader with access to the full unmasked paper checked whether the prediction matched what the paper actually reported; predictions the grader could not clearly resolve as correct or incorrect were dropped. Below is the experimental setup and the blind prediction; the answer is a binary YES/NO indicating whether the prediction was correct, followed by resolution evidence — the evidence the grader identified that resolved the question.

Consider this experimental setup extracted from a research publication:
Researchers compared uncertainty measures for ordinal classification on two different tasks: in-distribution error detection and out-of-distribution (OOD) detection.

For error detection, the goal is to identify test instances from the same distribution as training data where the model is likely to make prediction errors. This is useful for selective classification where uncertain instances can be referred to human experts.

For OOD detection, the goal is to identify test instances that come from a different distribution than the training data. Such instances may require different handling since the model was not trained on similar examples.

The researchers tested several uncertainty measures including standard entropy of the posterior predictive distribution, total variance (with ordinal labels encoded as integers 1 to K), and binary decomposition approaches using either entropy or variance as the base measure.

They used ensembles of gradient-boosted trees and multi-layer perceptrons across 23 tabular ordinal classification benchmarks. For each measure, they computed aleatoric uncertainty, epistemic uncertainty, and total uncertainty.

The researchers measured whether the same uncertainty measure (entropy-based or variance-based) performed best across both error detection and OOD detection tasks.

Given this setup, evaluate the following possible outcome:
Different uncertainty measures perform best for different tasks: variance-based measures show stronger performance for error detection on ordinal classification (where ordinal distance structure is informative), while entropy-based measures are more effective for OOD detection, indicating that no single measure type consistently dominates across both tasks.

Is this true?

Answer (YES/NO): YES